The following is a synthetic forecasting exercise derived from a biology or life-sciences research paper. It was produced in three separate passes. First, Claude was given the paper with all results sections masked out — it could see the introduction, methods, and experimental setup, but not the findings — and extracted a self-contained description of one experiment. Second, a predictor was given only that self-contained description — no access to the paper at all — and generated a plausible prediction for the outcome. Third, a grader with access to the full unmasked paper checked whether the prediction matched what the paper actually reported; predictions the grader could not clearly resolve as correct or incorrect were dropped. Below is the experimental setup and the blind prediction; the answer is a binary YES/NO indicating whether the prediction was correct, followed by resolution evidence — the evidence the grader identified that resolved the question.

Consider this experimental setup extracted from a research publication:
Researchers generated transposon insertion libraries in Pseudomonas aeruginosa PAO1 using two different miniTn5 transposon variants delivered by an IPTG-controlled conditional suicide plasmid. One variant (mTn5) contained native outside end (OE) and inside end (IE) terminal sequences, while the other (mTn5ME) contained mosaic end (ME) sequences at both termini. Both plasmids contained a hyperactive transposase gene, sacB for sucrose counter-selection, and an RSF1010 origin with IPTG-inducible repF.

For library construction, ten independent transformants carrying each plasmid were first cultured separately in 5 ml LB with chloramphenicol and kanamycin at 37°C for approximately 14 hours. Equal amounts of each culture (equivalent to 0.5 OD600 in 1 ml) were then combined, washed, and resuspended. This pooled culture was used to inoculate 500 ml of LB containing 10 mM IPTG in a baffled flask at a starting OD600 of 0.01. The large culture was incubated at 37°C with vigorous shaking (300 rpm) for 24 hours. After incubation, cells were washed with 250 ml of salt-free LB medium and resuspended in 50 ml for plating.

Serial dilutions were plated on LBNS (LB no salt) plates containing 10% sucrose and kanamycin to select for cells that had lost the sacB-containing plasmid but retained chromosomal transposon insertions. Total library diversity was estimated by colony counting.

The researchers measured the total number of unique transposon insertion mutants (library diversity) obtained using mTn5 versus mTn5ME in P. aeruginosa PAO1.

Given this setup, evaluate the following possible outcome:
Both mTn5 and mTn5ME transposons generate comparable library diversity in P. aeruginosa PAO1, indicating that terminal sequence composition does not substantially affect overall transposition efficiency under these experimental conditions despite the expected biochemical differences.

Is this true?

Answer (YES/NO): NO